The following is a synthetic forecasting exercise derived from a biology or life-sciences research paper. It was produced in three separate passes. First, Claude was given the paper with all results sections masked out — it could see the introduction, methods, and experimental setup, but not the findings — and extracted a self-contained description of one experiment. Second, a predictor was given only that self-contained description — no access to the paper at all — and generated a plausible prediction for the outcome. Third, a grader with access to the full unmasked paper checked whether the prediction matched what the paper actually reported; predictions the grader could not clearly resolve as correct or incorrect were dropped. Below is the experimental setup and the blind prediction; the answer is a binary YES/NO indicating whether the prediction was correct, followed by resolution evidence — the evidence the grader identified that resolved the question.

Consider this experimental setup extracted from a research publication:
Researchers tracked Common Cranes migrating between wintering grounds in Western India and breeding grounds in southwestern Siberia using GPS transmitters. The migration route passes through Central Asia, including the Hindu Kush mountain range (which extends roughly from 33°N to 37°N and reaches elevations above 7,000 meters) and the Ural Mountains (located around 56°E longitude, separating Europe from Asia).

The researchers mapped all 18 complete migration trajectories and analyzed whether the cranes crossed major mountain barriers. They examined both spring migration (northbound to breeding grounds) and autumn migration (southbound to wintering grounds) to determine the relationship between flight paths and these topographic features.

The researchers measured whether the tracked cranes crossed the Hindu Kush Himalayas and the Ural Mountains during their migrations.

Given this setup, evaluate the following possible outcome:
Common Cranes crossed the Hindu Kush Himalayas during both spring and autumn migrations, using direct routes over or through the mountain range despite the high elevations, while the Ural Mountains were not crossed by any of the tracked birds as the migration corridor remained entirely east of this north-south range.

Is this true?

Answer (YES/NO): NO